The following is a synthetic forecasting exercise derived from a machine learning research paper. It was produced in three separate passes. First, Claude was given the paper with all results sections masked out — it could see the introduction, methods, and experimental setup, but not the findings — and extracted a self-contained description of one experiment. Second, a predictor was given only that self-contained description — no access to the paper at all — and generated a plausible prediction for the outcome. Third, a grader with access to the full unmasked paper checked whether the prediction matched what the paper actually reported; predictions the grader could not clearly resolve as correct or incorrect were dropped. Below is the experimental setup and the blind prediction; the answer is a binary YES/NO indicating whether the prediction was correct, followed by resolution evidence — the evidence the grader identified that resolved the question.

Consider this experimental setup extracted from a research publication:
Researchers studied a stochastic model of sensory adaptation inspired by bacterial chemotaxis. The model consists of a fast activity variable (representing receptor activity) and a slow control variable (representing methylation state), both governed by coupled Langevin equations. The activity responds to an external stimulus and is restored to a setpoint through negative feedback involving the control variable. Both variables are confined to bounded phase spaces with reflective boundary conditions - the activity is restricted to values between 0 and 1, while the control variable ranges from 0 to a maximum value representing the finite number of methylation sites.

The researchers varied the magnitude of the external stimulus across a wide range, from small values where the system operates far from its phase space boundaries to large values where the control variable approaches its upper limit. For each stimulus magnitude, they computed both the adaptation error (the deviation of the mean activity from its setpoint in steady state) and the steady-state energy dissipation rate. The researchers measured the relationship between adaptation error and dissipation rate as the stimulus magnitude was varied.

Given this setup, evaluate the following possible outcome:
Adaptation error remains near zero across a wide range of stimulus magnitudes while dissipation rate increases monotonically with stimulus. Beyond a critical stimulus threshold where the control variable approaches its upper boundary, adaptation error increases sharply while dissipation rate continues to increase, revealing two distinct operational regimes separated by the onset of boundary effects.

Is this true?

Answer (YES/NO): NO